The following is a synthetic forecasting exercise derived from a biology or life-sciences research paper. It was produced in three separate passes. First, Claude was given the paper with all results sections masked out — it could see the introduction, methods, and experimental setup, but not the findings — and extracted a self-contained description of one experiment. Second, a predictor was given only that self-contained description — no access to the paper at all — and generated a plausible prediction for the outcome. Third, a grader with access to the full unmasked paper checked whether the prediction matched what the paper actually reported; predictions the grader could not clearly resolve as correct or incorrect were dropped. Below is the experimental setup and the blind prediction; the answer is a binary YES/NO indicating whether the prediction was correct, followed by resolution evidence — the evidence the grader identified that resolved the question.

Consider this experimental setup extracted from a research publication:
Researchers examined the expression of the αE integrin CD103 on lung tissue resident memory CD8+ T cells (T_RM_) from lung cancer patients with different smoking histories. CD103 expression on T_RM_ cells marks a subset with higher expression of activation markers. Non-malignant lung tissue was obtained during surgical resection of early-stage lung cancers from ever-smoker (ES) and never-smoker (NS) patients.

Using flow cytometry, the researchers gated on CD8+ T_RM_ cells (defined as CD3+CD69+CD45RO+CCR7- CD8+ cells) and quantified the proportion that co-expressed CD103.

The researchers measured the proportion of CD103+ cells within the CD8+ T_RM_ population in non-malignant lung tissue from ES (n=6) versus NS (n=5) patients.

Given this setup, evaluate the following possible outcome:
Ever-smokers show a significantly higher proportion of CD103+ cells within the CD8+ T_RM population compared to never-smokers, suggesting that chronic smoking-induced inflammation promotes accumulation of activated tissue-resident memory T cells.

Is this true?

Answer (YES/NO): YES